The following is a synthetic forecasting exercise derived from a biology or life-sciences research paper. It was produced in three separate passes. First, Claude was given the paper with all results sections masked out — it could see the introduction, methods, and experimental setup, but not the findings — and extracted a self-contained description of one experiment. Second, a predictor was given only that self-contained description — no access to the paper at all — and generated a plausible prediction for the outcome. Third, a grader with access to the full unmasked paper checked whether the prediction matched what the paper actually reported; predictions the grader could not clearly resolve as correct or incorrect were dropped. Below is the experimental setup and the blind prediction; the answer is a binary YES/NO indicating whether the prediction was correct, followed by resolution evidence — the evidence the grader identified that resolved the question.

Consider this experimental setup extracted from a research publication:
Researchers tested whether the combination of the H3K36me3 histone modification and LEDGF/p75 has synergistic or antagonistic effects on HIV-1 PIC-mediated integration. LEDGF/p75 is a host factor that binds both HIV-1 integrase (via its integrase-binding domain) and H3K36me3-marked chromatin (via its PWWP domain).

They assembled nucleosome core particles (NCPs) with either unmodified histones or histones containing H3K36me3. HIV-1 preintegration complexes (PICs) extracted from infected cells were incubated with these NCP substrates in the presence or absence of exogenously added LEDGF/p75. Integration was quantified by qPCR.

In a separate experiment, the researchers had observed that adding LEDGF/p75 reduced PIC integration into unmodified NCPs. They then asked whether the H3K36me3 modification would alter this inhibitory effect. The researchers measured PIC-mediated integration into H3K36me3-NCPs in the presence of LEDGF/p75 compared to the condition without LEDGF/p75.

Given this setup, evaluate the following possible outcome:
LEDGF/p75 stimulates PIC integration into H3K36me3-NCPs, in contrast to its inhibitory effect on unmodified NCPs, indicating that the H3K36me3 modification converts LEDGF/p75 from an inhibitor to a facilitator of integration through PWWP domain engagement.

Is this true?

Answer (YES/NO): YES